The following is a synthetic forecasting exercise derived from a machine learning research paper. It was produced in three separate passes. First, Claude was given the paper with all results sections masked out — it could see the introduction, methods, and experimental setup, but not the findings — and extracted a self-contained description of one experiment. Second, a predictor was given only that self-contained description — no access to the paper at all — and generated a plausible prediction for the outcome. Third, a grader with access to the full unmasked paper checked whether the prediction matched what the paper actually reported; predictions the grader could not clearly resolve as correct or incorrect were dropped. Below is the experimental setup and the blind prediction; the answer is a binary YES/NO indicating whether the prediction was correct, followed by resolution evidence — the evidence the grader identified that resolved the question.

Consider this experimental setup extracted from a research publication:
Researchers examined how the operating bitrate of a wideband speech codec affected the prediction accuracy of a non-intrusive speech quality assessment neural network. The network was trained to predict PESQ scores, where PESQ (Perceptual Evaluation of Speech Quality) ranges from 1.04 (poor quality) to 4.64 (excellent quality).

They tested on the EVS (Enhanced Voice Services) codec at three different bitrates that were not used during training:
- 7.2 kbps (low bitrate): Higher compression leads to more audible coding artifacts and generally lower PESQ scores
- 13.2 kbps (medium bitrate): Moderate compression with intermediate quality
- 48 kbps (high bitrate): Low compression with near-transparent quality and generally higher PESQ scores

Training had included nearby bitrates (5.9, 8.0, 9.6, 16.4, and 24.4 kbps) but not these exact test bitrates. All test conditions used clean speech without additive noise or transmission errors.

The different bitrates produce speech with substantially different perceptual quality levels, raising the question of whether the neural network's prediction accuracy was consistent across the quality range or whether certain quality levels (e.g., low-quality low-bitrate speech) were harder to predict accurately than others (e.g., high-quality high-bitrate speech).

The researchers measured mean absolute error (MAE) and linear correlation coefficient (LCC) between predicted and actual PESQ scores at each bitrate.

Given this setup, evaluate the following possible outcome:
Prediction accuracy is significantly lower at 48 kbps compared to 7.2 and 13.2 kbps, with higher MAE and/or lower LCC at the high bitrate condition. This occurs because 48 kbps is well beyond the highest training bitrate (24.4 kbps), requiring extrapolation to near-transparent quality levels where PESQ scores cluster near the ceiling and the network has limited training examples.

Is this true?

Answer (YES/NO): YES